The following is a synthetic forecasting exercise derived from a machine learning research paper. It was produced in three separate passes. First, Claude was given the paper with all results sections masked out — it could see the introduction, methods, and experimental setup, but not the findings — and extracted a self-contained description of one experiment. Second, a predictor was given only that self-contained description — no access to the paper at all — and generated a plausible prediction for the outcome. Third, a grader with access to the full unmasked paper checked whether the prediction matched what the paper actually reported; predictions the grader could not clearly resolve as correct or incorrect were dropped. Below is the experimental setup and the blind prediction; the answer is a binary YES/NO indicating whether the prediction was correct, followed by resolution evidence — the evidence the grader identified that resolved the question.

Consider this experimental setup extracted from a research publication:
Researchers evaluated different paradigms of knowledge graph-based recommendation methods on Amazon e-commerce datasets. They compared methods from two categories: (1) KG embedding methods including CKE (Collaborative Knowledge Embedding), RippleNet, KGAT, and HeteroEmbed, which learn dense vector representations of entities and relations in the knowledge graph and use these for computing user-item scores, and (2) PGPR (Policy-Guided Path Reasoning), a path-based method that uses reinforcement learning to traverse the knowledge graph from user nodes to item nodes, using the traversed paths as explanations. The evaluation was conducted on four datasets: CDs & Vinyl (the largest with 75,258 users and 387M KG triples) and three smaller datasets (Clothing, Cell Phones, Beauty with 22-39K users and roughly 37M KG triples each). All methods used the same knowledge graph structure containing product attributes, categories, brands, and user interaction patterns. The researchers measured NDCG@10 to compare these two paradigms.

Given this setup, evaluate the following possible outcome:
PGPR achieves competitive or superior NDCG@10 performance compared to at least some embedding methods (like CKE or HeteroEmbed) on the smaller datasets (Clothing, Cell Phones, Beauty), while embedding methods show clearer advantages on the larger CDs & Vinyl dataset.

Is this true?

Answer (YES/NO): NO